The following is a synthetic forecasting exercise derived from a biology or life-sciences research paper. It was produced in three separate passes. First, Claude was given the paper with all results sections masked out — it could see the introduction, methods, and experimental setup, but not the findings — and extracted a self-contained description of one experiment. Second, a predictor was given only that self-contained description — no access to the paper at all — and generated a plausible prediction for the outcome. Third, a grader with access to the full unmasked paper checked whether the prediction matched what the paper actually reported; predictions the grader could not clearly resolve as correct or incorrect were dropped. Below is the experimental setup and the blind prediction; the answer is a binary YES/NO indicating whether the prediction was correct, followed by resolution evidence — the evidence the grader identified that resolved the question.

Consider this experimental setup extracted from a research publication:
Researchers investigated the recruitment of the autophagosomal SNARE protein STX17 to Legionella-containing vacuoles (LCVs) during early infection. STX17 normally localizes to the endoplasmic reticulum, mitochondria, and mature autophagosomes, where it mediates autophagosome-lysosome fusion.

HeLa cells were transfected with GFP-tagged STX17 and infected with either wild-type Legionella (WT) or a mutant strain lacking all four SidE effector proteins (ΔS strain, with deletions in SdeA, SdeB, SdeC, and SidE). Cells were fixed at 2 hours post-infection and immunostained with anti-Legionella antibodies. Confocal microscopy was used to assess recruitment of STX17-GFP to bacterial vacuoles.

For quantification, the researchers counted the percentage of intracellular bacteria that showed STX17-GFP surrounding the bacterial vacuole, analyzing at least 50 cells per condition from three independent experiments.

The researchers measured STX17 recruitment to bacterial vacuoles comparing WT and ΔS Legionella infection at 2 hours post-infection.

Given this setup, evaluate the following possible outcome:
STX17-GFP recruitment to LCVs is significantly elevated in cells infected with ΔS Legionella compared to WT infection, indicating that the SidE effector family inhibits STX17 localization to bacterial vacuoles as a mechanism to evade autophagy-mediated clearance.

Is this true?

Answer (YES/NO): NO